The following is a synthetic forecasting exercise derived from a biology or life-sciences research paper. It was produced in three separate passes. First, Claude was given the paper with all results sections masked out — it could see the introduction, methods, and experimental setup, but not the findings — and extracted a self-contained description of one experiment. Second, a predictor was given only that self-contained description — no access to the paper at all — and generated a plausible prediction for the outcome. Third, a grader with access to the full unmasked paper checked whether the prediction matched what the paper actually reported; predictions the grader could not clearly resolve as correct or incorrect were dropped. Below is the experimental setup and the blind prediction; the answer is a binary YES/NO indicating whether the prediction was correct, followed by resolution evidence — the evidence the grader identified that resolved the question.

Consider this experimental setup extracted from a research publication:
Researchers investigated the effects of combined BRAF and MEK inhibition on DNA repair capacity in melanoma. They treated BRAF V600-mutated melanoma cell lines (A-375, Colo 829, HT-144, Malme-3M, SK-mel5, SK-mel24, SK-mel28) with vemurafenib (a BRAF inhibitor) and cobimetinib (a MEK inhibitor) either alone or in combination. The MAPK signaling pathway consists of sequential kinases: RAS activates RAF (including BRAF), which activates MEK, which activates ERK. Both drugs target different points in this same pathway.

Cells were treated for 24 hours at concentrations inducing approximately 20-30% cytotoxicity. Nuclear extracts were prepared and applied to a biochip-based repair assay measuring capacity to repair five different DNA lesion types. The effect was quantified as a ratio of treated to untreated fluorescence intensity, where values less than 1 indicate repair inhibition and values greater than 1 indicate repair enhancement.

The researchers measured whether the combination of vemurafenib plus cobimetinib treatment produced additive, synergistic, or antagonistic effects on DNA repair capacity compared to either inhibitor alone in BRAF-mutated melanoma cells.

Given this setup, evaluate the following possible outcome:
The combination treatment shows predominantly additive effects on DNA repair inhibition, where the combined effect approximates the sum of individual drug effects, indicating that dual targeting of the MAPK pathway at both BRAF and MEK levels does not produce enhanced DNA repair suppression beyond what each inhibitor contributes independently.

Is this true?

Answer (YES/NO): YES